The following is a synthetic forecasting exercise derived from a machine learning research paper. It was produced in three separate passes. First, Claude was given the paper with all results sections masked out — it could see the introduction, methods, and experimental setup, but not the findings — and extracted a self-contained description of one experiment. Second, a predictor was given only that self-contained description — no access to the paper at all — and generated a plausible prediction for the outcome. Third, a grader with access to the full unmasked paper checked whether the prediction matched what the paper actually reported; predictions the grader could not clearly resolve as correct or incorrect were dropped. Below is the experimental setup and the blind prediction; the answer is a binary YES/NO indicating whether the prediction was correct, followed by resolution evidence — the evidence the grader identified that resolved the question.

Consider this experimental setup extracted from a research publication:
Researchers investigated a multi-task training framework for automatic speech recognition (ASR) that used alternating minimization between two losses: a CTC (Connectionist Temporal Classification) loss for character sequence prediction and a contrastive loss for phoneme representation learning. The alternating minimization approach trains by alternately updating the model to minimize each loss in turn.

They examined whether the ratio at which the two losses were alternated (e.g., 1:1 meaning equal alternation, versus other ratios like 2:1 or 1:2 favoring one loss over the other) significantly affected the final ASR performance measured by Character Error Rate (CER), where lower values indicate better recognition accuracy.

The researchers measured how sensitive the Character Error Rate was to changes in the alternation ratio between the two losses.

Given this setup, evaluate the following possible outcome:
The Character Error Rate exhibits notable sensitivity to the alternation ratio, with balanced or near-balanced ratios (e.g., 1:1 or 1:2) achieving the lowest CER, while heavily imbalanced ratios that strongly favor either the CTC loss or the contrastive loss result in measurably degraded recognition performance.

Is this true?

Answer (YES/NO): NO